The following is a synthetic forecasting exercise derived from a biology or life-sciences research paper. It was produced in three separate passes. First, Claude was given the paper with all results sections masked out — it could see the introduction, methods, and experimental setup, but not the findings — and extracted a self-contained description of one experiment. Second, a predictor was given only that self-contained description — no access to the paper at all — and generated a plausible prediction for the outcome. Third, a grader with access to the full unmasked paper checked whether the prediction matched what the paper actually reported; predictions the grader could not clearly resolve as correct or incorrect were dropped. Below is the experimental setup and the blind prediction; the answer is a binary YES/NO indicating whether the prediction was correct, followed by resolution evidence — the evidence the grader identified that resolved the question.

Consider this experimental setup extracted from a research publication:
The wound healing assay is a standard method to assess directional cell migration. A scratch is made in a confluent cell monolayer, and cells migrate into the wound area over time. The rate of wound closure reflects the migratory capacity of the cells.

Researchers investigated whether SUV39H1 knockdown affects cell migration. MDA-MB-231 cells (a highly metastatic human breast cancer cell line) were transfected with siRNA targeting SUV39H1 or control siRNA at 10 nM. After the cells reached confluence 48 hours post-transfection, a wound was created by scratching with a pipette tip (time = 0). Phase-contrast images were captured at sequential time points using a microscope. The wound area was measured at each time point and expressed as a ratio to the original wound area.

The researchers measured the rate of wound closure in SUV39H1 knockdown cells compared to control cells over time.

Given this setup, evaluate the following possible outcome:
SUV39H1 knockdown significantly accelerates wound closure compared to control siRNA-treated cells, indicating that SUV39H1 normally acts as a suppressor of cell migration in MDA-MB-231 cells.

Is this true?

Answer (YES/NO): NO